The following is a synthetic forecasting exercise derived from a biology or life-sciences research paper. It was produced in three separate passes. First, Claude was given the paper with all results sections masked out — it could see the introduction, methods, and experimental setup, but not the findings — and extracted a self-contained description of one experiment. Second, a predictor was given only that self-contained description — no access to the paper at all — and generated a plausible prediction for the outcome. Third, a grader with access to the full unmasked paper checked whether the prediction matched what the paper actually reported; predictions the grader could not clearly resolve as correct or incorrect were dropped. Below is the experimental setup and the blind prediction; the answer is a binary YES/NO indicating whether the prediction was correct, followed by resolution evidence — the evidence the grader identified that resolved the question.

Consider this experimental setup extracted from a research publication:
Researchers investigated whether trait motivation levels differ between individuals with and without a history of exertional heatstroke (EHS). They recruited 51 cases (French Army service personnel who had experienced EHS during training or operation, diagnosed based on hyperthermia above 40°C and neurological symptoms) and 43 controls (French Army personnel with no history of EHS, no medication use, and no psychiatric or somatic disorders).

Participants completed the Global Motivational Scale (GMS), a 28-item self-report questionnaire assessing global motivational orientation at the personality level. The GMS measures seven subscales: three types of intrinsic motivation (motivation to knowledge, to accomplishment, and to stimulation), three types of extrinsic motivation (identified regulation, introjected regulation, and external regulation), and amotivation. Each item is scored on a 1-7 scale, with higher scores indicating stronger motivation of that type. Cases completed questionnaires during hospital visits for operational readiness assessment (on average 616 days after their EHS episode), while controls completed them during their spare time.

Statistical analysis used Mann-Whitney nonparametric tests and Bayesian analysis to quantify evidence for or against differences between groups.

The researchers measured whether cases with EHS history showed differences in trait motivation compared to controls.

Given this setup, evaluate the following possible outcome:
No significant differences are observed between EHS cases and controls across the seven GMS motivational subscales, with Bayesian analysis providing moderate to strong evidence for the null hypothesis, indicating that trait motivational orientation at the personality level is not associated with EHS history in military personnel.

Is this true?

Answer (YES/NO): NO